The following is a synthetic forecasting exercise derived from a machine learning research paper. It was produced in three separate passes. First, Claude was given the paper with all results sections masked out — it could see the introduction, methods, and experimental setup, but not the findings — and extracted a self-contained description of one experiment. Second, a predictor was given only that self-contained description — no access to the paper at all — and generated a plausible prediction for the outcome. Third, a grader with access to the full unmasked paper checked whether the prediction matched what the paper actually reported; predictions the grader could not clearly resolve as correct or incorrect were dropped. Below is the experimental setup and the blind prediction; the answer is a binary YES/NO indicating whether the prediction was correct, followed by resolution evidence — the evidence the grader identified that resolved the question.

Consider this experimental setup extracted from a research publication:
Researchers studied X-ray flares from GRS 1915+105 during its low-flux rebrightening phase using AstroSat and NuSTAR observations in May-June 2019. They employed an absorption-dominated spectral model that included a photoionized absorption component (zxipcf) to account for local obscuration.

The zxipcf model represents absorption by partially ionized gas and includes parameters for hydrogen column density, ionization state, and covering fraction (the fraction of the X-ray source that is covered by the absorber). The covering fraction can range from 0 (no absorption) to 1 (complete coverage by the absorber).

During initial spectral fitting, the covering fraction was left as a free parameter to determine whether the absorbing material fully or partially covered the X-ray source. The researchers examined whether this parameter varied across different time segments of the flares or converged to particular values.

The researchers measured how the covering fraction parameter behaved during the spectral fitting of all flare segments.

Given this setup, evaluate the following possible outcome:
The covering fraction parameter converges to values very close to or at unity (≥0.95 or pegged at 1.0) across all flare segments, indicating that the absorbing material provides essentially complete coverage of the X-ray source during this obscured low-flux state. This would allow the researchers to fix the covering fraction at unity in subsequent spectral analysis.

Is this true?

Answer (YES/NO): YES